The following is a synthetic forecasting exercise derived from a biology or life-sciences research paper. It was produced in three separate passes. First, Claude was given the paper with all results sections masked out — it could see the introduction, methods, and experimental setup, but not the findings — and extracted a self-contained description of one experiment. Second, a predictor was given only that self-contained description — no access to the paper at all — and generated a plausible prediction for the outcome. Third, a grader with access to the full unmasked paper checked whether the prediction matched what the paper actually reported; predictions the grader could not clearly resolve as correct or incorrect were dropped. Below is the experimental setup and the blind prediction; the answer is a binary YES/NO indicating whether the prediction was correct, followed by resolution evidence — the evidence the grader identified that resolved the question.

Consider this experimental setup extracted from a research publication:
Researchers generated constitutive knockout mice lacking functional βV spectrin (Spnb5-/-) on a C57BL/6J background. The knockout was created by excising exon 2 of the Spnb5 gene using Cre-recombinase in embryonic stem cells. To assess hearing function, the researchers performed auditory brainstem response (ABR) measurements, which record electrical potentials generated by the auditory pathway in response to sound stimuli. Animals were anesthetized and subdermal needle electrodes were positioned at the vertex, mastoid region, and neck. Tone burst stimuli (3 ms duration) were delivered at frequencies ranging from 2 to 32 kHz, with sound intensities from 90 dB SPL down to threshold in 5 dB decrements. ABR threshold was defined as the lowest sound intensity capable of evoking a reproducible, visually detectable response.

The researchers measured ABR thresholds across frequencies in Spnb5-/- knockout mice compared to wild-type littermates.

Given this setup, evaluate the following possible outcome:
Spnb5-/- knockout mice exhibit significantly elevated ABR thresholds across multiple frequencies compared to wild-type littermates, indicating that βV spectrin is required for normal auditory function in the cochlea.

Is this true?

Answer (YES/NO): NO